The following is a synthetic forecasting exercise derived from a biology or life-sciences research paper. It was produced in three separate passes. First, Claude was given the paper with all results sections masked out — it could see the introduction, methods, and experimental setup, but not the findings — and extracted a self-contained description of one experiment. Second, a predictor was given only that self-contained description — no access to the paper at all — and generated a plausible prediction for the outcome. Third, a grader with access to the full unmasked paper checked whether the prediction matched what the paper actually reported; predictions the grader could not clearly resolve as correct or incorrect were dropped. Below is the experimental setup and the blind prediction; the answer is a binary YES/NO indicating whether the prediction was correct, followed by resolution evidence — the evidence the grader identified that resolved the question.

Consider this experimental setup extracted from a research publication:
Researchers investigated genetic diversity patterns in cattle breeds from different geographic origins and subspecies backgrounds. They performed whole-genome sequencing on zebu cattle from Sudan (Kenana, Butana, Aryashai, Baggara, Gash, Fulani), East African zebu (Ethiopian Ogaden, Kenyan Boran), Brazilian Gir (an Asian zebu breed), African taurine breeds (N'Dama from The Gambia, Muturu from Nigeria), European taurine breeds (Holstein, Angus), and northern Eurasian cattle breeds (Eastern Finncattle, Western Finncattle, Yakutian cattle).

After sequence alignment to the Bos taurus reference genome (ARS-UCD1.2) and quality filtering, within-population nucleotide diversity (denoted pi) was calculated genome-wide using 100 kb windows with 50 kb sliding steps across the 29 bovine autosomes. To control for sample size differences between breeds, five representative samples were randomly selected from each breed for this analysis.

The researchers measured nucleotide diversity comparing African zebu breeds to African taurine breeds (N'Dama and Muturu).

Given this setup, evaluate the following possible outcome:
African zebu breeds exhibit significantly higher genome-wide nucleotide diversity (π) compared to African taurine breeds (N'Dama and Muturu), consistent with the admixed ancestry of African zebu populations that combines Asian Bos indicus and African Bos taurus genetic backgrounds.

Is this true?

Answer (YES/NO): YES